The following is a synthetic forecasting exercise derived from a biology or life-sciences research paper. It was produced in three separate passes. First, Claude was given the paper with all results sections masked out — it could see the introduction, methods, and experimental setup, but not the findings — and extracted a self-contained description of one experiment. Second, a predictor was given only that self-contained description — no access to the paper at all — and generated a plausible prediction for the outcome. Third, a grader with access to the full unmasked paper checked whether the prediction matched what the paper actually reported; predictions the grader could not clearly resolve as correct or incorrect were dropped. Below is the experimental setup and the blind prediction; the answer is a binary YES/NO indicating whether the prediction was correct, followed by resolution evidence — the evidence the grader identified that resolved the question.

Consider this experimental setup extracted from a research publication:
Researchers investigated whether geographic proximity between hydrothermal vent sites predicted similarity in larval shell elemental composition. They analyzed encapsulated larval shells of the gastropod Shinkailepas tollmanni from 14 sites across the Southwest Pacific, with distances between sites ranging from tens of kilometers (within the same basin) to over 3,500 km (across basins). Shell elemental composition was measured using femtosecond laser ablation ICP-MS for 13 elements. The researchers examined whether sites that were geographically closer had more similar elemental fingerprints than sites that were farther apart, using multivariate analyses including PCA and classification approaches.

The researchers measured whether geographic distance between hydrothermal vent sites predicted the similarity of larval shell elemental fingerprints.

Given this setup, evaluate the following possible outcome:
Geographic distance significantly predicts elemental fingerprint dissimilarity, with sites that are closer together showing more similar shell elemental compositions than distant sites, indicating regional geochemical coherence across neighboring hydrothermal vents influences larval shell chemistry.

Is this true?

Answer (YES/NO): NO